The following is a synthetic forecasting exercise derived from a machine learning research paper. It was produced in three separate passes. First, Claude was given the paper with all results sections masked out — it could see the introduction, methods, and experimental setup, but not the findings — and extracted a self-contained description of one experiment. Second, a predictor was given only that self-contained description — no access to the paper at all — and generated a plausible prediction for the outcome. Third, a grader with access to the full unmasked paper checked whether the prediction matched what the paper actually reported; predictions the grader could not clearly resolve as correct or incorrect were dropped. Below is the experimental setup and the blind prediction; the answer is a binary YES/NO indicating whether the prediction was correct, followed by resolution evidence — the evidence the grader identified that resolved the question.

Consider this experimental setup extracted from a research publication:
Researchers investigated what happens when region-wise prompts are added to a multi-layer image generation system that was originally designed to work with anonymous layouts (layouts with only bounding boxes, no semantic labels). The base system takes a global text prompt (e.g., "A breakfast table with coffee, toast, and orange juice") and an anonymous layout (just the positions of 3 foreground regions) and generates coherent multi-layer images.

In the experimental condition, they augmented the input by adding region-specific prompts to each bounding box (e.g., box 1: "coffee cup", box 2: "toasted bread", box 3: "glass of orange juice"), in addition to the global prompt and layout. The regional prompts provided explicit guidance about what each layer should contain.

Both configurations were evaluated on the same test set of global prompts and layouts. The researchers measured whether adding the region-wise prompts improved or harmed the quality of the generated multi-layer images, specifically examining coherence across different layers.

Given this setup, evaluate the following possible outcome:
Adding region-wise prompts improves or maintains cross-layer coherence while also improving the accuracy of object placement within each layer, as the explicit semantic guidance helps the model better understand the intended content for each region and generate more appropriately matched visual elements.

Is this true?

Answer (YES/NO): NO